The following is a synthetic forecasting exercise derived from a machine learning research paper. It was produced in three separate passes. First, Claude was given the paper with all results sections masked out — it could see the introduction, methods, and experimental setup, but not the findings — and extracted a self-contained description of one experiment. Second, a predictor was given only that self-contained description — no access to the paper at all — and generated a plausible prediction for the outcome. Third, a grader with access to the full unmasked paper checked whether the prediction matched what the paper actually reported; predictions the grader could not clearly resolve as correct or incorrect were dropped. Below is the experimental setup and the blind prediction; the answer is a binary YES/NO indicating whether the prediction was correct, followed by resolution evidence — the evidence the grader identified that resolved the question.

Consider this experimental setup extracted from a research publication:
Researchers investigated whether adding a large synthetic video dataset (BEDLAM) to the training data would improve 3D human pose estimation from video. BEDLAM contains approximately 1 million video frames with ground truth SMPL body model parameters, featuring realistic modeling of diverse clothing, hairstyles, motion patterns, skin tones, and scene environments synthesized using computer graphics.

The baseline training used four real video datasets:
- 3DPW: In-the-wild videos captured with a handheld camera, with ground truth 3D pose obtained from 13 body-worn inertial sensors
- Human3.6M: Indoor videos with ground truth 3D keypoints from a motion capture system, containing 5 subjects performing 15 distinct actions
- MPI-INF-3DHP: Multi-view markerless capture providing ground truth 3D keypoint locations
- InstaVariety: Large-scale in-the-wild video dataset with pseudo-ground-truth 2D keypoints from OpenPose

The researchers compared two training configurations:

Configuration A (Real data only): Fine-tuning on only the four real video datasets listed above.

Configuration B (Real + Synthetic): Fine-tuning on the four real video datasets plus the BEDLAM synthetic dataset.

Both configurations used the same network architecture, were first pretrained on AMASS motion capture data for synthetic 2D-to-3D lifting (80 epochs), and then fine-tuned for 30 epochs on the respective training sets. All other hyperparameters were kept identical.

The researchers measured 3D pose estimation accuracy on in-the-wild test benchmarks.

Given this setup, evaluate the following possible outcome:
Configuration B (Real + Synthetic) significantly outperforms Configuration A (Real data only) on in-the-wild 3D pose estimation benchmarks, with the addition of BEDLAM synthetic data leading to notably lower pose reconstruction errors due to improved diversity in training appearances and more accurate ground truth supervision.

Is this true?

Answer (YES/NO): NO